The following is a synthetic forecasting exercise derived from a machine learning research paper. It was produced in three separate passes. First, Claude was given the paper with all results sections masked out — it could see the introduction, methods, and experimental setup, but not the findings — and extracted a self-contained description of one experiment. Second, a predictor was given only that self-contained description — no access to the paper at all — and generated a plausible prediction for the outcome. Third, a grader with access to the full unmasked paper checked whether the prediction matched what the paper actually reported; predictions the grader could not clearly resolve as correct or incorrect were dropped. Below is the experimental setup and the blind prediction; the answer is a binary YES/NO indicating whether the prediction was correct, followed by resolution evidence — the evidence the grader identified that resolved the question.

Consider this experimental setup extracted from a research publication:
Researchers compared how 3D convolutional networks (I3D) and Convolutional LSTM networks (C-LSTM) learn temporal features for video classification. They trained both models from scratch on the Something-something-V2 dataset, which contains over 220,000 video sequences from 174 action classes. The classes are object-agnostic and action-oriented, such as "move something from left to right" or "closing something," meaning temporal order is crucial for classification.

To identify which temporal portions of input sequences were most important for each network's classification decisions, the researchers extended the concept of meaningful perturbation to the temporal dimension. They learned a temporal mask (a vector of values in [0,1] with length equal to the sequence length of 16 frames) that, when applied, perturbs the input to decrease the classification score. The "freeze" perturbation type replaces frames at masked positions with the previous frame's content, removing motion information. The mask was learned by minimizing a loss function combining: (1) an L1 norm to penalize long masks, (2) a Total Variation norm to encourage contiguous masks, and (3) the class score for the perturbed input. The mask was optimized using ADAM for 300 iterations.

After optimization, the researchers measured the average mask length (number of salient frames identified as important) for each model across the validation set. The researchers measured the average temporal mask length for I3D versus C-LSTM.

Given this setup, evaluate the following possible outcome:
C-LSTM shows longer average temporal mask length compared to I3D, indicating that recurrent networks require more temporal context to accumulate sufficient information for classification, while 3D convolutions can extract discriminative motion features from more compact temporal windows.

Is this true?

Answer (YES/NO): YES